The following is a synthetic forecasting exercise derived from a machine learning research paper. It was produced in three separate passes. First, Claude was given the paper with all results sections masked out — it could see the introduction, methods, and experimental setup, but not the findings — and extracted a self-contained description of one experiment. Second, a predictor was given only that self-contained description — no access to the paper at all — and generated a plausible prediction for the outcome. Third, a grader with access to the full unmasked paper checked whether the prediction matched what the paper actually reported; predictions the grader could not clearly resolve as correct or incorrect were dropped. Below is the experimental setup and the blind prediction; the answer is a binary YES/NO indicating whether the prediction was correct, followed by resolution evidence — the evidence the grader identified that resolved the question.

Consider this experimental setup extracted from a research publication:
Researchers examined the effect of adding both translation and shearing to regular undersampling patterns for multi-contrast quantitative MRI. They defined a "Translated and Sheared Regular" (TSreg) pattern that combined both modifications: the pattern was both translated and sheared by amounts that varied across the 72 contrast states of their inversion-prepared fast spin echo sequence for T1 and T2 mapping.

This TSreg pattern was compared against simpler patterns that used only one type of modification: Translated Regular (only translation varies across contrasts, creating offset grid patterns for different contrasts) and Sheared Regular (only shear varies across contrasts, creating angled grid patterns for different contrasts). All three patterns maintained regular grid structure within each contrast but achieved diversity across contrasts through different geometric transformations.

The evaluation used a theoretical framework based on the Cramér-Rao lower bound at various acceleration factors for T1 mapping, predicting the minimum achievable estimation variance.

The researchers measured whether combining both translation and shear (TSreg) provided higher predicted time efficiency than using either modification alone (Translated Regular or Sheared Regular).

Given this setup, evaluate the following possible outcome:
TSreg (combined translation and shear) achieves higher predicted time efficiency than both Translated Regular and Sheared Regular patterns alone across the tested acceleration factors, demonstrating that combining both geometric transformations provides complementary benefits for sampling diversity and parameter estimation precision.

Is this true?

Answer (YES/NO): NO